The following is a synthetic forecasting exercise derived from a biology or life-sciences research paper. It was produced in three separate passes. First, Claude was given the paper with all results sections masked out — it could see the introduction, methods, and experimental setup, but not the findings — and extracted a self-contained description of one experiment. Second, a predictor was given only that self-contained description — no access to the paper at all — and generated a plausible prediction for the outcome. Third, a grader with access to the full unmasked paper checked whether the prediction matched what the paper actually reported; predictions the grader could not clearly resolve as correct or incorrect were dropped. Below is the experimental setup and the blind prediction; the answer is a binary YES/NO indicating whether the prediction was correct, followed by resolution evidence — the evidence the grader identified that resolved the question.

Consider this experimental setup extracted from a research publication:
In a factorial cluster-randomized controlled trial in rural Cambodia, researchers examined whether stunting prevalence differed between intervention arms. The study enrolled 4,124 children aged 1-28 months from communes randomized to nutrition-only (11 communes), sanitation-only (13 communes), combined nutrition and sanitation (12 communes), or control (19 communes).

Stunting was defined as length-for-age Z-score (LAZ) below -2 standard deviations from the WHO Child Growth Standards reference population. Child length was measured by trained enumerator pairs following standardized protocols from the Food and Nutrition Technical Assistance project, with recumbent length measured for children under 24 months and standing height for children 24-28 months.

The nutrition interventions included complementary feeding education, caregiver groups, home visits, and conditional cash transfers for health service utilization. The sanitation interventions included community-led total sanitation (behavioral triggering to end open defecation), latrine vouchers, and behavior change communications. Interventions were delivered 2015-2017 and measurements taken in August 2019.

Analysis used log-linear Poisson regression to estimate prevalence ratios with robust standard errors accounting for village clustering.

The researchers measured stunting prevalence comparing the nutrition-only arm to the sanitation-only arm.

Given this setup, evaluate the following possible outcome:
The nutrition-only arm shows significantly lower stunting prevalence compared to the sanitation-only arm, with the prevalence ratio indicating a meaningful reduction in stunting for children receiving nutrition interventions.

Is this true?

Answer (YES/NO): NO